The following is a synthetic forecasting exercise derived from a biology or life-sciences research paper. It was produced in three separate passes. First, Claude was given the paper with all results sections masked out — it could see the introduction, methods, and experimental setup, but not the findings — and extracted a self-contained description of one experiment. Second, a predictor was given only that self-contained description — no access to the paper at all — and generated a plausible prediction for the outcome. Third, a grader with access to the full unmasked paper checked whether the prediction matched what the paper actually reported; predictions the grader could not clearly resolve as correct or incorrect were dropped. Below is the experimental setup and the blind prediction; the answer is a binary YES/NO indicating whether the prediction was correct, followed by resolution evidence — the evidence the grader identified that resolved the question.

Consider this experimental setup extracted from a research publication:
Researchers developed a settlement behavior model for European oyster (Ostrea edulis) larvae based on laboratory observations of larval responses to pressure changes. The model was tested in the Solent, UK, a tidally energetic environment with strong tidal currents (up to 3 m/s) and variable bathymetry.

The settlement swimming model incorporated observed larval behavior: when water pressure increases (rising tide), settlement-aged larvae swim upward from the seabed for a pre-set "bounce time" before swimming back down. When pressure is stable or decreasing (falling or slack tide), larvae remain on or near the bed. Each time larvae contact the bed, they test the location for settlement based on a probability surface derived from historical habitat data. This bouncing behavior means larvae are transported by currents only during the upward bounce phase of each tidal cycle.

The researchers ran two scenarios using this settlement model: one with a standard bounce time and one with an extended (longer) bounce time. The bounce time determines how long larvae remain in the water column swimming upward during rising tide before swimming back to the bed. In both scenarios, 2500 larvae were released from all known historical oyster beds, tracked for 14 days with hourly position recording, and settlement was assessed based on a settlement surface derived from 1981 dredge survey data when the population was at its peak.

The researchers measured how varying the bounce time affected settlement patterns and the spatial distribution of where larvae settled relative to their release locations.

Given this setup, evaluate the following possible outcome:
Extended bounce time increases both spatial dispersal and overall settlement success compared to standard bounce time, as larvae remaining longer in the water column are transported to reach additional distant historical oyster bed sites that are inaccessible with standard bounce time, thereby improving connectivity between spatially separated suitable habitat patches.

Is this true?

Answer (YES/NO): NO